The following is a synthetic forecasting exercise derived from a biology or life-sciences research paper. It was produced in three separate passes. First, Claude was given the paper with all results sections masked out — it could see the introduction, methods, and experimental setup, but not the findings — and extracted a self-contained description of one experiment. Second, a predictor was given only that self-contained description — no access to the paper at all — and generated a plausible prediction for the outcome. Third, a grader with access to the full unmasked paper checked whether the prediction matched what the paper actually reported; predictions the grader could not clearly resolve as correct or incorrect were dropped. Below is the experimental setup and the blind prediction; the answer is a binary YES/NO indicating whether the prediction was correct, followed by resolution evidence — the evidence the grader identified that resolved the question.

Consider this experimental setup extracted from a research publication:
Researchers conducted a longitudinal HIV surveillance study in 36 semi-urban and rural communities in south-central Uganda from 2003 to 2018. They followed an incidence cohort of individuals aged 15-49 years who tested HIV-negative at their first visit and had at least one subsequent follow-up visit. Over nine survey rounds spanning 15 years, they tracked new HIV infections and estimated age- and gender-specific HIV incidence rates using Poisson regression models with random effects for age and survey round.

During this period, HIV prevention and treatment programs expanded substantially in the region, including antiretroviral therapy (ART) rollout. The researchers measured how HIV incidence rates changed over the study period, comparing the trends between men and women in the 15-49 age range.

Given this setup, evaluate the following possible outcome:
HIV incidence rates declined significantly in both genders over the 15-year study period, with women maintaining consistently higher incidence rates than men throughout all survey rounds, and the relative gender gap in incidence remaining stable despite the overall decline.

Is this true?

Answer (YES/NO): NO